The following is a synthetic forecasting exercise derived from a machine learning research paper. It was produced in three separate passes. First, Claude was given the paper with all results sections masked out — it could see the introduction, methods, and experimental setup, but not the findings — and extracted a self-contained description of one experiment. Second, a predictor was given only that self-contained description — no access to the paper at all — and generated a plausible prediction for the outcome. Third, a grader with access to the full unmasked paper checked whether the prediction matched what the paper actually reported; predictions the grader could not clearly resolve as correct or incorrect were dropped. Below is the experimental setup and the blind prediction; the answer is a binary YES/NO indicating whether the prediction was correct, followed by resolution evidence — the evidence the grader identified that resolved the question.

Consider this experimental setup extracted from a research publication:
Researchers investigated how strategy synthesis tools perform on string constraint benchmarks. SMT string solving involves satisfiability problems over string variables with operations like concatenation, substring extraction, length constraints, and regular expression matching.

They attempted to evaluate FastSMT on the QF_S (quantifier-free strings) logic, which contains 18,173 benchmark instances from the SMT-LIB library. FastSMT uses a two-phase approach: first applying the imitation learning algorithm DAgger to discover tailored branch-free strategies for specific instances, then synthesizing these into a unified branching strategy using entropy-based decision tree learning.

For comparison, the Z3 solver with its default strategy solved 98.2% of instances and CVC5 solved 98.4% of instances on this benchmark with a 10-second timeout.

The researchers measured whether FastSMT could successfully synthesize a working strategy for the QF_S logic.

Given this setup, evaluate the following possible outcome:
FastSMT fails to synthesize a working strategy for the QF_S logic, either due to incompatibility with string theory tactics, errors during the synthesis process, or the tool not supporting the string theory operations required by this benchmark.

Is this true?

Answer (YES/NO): YES